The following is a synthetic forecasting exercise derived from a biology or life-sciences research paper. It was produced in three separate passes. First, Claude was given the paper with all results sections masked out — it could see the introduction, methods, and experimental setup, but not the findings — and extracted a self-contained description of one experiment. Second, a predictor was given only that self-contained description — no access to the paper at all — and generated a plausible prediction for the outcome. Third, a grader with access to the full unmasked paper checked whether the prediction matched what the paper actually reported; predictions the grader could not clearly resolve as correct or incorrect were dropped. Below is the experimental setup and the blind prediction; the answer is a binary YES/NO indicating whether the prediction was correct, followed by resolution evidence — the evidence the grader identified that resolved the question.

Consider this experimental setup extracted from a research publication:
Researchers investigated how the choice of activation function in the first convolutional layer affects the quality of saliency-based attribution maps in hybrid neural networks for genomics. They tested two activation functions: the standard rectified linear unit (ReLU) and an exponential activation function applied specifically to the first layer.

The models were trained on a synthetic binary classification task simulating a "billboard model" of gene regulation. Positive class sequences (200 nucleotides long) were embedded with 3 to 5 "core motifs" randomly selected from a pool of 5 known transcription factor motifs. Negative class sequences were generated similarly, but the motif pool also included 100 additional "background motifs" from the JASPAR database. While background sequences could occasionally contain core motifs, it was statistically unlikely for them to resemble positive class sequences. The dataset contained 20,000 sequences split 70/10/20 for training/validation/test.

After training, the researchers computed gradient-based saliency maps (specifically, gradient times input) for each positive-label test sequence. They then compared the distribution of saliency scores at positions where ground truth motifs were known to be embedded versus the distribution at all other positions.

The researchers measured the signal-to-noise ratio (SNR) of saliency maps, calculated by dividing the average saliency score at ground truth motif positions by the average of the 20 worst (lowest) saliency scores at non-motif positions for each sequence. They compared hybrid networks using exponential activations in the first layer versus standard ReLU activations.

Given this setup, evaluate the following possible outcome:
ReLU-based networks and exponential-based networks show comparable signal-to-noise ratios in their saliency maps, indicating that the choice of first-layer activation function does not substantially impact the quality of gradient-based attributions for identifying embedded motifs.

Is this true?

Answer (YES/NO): NO